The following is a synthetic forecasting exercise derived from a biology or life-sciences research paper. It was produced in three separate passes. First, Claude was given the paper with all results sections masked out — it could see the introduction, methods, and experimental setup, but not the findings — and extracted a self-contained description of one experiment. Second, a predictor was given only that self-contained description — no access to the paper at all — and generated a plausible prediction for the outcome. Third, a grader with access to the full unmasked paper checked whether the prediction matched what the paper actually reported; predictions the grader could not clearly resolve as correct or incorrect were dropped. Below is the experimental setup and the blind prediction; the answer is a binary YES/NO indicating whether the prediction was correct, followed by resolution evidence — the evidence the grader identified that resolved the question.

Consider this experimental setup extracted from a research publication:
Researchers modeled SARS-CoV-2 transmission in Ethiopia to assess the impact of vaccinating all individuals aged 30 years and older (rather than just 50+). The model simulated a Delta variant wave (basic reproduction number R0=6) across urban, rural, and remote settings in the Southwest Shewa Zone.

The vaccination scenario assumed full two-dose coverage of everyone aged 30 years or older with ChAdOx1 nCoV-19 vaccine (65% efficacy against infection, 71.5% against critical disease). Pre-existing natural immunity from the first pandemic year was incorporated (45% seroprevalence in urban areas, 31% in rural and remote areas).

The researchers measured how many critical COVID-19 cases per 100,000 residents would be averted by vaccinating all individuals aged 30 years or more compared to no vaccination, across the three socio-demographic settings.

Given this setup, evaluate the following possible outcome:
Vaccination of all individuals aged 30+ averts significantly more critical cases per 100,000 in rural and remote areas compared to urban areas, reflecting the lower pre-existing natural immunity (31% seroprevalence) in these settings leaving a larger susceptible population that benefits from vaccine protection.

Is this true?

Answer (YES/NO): YES